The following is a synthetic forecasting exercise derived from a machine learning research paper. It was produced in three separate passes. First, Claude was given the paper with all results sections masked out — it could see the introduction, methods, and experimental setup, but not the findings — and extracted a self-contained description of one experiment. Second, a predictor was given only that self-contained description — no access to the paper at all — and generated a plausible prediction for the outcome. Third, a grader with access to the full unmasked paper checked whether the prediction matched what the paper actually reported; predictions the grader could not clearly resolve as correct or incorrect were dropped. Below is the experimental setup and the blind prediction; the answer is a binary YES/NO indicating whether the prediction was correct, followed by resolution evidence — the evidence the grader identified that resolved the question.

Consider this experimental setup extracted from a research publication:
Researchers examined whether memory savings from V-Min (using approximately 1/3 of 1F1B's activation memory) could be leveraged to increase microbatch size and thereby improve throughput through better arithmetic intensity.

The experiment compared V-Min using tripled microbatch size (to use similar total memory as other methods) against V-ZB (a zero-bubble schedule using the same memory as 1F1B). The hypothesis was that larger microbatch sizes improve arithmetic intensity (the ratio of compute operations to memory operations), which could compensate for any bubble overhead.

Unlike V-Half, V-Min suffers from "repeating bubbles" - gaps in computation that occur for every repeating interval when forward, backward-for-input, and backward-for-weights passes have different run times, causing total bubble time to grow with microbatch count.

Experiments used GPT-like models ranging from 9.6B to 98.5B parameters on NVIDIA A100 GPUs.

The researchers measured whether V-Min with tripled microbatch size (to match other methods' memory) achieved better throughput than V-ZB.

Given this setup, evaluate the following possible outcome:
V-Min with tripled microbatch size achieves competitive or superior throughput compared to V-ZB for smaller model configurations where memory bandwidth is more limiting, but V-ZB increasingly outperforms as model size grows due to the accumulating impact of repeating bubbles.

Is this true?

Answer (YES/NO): NO